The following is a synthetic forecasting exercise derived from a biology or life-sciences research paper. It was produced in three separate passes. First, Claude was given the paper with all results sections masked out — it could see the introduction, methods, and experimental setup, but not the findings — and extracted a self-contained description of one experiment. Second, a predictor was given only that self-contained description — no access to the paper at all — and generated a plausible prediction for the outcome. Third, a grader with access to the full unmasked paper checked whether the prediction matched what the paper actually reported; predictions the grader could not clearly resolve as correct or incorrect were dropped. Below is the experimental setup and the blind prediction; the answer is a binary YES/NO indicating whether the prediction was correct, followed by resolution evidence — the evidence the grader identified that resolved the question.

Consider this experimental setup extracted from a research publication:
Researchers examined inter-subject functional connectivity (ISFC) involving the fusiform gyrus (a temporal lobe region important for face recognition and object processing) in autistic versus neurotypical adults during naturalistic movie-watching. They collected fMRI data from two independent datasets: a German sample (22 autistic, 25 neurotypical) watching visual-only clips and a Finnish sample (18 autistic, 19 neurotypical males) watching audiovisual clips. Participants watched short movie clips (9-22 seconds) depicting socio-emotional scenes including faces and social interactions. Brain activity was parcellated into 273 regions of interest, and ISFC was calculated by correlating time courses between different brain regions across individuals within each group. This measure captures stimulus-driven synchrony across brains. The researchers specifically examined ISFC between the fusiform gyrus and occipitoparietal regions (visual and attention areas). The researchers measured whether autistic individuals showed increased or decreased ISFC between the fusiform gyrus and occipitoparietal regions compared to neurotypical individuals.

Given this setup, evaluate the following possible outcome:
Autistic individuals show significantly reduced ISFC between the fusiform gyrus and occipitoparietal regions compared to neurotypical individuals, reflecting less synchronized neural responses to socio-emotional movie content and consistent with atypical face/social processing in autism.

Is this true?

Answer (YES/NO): YES